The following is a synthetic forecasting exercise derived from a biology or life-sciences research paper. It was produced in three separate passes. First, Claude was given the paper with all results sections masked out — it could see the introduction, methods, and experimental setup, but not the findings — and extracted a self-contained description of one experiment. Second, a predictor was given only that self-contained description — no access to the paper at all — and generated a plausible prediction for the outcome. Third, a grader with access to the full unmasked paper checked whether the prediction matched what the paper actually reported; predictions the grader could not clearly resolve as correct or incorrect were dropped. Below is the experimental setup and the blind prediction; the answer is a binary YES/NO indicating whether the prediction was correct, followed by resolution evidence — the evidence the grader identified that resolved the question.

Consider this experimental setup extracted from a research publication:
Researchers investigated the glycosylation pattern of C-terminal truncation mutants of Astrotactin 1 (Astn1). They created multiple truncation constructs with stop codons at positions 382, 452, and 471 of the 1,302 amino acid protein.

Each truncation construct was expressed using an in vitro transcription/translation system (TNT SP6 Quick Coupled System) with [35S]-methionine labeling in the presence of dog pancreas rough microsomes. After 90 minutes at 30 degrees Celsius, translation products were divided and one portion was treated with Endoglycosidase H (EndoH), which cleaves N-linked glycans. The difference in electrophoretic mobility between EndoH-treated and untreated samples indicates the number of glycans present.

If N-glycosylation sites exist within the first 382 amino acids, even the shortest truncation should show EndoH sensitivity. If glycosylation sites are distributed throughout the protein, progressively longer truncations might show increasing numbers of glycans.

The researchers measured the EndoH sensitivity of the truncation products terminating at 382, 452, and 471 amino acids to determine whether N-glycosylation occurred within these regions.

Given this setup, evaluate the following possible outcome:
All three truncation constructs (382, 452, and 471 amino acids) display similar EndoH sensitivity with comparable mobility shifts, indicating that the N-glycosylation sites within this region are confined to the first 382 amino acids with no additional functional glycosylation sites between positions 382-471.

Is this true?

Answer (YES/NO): NO